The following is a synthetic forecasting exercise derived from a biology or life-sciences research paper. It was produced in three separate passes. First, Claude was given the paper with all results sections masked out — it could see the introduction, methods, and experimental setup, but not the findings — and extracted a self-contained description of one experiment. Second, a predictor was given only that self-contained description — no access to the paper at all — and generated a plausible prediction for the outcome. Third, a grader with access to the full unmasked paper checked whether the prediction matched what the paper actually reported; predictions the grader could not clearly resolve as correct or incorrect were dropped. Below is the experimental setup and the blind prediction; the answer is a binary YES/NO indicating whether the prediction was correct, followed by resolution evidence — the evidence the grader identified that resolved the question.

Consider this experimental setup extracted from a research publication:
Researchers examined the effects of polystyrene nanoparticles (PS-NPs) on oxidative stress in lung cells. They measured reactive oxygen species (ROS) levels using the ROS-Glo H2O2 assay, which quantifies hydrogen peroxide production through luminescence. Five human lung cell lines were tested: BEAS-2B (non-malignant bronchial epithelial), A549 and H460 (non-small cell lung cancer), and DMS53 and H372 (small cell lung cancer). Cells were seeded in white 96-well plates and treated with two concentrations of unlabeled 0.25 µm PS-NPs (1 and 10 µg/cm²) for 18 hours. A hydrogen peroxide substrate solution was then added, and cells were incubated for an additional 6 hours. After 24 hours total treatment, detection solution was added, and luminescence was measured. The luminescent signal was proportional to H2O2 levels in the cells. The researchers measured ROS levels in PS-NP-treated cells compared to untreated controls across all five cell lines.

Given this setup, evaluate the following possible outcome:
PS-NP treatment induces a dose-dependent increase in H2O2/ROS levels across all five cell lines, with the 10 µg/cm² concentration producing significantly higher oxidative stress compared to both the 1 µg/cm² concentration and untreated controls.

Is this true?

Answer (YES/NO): NO